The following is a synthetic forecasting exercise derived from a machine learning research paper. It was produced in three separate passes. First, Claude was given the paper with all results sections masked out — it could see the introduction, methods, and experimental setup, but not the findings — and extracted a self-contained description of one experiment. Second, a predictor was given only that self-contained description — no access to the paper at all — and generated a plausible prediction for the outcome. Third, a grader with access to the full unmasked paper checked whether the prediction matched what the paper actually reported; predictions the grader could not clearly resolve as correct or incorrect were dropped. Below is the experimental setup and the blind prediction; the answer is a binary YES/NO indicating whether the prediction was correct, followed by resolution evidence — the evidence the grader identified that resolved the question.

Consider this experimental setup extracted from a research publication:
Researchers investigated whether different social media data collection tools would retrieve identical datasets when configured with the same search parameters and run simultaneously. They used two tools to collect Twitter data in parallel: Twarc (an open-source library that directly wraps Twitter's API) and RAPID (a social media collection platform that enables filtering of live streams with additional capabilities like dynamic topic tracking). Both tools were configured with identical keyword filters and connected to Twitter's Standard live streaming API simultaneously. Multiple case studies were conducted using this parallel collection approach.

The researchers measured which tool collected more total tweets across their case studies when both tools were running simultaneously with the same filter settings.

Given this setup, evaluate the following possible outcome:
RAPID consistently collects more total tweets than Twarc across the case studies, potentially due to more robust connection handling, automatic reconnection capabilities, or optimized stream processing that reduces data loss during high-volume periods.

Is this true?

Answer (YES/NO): NO